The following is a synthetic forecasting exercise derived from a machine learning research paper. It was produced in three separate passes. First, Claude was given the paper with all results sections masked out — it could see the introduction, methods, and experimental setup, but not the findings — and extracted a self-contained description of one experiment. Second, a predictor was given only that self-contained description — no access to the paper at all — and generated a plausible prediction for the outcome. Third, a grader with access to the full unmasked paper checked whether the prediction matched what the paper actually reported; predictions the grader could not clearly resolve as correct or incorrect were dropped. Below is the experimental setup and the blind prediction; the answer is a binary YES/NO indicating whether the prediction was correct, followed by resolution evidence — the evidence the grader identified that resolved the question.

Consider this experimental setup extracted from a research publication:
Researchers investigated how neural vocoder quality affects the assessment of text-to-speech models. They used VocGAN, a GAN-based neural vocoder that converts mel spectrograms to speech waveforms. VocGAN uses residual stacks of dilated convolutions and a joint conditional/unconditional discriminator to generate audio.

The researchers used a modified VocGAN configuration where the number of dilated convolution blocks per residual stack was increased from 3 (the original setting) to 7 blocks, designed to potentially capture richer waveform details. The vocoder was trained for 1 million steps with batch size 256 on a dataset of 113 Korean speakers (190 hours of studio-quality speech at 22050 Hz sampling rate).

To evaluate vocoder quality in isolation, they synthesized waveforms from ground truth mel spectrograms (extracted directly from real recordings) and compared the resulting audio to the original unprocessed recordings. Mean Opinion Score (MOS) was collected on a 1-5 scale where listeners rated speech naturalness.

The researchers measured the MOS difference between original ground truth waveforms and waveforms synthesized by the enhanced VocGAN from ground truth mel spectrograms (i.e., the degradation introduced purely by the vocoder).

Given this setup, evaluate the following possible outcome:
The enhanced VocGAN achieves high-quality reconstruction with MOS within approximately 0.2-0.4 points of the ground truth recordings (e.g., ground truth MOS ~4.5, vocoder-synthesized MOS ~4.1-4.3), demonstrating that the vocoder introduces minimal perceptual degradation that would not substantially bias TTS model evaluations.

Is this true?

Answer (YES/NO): NO